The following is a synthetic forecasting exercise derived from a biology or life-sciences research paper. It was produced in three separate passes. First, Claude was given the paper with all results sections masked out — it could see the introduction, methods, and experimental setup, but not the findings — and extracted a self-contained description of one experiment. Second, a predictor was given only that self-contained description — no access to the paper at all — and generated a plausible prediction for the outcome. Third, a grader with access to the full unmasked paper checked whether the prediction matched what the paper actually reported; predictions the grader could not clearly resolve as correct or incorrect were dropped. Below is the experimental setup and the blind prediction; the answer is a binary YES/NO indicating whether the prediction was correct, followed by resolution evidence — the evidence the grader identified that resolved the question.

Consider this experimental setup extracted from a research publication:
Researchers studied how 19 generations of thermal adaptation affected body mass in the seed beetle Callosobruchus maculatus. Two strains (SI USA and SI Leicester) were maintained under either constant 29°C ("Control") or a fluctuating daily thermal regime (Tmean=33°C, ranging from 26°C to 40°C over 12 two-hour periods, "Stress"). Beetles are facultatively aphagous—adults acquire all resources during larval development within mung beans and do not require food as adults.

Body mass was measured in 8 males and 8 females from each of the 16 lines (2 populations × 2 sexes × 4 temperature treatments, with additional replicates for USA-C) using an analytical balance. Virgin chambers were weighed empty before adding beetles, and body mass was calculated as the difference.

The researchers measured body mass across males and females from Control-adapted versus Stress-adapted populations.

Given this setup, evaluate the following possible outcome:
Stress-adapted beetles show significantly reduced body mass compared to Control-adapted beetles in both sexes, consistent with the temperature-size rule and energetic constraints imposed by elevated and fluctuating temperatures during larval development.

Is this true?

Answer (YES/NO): NO